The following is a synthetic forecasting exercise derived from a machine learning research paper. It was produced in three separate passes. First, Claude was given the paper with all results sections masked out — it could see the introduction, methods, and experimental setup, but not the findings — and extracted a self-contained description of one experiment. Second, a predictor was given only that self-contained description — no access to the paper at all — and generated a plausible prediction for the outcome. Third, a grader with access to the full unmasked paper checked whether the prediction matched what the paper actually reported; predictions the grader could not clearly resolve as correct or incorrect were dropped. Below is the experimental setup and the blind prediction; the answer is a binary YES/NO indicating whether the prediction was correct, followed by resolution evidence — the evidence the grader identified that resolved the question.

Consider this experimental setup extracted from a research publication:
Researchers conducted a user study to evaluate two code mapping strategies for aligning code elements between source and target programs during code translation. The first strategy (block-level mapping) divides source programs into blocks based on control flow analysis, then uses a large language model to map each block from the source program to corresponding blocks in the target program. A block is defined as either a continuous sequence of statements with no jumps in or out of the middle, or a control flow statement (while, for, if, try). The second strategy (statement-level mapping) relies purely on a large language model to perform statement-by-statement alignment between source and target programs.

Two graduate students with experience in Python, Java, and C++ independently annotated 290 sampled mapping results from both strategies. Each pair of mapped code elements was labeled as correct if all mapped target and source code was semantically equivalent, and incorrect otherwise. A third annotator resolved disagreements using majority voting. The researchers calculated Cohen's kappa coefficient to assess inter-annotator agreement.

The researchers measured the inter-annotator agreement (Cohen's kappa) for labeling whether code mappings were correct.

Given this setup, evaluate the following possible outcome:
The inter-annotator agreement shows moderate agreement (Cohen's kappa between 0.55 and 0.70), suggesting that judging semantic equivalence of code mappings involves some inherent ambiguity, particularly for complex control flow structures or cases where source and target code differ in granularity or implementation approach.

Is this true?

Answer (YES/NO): NO